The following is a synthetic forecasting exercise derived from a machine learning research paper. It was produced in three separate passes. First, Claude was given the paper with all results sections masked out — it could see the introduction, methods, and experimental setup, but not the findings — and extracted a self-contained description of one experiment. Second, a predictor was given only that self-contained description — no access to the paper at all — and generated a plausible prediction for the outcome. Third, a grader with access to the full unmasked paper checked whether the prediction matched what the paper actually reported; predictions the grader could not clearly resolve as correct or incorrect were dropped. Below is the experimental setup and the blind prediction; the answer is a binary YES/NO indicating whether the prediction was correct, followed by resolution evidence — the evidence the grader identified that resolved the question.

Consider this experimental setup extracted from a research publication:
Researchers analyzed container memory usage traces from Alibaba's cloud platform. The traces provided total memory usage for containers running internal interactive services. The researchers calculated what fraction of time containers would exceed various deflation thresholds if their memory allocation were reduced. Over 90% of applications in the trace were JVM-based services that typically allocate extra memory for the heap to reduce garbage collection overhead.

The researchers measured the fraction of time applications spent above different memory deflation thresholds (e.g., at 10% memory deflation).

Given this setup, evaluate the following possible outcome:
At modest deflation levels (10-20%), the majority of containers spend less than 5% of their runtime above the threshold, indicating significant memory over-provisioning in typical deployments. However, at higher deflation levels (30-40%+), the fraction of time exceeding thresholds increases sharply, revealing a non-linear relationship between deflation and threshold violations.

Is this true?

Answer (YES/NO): NO